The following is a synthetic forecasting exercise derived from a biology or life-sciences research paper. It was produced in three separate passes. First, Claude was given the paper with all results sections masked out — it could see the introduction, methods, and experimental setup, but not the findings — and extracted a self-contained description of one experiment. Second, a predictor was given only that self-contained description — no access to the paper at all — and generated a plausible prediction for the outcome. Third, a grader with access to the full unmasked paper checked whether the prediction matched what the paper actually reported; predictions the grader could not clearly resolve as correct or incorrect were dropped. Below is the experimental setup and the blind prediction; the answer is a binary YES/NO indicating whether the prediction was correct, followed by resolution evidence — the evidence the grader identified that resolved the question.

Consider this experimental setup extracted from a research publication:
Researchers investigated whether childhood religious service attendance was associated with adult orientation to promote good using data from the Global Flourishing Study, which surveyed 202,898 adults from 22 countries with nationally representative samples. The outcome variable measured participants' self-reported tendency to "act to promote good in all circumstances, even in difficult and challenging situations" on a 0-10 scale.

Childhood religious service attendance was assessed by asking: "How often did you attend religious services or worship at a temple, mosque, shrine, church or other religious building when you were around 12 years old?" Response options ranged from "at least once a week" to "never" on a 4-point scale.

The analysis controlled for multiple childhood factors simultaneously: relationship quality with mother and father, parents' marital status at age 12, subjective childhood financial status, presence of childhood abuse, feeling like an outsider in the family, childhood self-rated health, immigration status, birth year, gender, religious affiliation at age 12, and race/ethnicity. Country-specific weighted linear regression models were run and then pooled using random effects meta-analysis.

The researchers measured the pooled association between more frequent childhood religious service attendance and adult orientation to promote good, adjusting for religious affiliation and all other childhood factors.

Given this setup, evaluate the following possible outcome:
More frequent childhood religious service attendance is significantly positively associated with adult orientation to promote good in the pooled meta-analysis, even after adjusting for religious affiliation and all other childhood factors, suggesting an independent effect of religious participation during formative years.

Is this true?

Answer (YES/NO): YES